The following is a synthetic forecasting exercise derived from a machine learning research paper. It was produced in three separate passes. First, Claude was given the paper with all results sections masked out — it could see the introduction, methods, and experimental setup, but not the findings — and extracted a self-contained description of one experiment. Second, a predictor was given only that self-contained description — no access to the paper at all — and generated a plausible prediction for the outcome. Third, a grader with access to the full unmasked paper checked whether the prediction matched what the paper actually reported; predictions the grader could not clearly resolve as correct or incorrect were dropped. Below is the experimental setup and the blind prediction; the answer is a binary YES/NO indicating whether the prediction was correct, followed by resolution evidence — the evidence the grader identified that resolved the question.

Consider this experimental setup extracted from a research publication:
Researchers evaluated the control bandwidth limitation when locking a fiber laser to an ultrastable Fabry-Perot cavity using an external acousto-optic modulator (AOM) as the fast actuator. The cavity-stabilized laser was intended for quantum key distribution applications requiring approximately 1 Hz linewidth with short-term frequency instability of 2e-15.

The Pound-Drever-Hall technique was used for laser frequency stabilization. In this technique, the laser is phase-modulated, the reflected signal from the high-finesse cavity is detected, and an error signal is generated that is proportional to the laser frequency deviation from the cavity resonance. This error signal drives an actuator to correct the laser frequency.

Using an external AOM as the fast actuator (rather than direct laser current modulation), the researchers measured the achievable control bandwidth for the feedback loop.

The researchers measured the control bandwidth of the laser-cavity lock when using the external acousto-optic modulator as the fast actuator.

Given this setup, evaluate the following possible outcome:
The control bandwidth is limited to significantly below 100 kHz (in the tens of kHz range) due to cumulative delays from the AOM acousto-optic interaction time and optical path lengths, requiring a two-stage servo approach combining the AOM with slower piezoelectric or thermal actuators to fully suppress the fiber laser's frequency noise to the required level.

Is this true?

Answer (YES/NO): NO